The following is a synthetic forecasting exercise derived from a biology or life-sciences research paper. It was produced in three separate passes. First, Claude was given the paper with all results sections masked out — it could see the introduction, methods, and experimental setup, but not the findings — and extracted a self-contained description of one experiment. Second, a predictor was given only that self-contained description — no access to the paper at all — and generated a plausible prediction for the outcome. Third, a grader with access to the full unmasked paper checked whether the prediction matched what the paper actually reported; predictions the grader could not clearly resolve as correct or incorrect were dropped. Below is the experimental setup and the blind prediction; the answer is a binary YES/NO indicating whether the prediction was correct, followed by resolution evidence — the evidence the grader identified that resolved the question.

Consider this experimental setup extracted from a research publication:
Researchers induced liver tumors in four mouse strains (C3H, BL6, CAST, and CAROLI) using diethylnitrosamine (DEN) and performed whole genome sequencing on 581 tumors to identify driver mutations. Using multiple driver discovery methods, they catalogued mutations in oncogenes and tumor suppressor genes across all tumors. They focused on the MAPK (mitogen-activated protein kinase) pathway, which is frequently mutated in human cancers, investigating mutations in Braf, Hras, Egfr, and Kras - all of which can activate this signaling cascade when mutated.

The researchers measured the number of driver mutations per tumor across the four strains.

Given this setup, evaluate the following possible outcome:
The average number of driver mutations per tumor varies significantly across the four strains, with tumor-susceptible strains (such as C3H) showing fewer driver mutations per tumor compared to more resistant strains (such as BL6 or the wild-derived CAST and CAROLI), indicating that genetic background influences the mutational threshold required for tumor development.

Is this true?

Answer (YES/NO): YES